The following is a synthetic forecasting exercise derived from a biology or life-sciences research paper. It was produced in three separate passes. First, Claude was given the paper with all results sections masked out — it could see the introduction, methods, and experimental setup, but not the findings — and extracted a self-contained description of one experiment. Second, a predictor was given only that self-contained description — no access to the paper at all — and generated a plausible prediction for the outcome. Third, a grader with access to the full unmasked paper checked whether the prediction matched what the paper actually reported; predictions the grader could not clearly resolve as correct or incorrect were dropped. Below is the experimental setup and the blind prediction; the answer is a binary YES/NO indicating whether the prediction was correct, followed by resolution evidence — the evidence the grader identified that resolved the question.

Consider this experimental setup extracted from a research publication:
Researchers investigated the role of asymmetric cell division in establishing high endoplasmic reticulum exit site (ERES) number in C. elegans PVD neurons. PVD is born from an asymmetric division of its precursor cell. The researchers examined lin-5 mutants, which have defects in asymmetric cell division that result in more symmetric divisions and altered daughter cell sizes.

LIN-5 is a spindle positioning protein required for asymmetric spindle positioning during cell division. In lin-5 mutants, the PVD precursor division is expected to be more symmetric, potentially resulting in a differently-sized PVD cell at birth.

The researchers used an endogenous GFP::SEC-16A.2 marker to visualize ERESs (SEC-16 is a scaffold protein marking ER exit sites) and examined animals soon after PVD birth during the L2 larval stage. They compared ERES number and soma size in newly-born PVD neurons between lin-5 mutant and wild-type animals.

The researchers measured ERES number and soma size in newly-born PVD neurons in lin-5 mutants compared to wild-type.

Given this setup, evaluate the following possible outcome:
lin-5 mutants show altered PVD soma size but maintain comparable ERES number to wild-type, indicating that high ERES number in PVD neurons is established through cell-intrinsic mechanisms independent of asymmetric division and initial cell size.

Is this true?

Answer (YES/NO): NO